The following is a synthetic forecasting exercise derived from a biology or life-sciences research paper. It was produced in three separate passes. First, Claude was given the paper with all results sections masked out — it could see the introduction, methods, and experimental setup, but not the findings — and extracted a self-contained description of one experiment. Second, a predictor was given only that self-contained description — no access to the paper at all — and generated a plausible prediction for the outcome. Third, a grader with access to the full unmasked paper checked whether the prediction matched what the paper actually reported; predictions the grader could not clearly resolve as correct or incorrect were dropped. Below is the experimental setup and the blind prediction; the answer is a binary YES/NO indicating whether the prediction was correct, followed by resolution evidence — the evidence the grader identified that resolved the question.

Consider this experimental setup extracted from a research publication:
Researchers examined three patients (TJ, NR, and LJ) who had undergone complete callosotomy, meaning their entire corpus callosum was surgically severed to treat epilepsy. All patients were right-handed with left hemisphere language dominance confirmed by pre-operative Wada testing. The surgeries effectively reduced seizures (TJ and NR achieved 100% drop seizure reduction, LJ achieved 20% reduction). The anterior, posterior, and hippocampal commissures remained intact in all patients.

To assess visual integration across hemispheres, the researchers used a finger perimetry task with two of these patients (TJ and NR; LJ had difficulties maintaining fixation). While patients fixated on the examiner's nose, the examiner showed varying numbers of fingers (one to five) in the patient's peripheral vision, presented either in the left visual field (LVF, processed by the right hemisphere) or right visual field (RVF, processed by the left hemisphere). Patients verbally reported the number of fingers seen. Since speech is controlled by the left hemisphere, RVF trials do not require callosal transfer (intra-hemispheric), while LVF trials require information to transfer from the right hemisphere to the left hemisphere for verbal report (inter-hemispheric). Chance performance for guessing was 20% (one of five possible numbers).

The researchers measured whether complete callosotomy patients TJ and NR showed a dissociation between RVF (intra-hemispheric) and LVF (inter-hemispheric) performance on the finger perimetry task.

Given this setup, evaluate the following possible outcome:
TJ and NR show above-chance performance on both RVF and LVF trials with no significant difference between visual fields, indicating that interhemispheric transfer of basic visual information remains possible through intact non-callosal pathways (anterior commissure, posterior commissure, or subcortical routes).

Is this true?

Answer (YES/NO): NO